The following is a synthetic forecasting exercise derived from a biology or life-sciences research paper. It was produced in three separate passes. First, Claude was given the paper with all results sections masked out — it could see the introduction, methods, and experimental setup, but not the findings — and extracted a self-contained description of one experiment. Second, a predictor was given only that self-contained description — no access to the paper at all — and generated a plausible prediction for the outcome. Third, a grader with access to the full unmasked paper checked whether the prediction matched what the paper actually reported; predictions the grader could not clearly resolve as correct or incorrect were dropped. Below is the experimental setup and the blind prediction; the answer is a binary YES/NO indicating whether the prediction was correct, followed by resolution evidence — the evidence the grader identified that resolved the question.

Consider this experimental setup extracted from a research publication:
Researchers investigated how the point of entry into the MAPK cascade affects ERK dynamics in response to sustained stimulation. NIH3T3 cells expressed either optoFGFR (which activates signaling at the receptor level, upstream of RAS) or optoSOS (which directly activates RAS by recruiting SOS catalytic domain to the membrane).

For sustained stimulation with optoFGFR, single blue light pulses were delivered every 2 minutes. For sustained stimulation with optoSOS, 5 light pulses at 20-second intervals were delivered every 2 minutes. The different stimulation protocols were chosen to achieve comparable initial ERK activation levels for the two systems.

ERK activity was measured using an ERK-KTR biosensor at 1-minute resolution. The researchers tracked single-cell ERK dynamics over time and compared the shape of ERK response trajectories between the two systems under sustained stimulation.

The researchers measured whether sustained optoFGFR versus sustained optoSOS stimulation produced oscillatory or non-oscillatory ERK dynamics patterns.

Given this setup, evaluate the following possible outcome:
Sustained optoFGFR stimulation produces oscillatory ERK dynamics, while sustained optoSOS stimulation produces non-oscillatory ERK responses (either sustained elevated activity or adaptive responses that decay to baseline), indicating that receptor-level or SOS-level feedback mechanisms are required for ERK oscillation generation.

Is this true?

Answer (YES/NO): YES